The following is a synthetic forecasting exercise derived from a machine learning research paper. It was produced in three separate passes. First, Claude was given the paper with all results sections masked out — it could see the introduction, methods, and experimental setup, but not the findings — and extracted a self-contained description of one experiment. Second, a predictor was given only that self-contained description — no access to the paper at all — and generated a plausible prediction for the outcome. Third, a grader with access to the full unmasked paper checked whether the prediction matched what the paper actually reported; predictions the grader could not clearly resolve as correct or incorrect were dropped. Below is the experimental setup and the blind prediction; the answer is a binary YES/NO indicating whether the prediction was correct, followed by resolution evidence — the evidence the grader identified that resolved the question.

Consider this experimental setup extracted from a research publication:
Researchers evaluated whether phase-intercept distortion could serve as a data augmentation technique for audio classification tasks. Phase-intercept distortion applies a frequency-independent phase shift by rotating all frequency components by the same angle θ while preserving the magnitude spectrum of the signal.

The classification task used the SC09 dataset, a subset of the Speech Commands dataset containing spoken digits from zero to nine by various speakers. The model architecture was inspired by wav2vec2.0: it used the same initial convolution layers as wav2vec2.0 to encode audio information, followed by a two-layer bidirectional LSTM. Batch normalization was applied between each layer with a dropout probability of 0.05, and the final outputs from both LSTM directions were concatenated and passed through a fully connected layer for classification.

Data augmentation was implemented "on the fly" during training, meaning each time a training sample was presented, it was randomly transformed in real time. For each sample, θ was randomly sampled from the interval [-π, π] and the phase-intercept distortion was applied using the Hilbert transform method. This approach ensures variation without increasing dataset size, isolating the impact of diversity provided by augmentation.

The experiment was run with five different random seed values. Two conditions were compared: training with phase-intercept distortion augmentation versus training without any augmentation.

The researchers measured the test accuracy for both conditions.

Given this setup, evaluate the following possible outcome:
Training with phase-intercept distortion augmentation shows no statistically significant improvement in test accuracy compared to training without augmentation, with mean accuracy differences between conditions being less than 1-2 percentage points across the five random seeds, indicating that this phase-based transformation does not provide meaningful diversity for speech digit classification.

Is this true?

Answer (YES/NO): NO